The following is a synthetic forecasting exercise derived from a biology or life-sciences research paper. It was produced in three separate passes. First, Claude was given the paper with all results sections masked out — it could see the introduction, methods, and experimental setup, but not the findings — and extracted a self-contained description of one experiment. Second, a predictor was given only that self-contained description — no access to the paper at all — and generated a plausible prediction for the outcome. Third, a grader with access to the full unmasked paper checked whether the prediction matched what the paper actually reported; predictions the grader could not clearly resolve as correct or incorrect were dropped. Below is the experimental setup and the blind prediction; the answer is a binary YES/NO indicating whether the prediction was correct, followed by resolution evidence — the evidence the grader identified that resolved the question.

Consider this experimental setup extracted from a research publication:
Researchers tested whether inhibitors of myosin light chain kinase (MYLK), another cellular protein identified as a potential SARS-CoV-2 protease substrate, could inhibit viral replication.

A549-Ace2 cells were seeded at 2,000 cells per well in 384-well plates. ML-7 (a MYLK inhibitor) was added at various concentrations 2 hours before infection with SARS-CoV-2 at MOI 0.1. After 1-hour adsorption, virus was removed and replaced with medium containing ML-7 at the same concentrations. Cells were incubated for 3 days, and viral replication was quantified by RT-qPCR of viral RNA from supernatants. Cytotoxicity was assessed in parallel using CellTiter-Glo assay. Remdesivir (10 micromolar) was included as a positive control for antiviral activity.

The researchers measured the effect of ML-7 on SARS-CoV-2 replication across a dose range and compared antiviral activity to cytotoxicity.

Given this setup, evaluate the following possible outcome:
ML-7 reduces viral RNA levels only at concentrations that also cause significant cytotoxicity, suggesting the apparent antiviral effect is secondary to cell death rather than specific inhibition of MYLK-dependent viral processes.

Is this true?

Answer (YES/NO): NO